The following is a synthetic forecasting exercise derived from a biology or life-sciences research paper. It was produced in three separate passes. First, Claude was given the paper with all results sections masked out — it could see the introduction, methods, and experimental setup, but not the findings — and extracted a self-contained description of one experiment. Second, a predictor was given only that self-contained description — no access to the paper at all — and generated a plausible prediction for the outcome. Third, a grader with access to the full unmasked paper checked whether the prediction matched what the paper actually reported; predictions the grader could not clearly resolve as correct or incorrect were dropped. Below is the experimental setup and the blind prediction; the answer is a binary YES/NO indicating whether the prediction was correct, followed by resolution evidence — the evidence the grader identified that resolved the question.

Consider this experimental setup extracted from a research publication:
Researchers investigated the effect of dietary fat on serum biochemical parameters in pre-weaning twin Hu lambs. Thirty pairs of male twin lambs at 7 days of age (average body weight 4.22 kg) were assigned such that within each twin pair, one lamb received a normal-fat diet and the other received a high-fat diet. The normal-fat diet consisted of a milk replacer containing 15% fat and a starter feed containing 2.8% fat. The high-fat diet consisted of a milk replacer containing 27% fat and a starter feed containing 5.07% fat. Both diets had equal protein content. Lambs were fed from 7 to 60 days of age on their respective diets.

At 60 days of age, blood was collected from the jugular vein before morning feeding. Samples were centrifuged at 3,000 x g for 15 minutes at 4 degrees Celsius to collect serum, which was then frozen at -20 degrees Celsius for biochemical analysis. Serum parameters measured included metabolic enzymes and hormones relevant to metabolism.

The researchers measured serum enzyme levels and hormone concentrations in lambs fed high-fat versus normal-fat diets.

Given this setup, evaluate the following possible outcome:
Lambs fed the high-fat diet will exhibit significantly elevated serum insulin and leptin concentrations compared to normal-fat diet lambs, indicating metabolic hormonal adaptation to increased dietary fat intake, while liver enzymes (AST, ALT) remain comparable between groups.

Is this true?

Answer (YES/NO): NO